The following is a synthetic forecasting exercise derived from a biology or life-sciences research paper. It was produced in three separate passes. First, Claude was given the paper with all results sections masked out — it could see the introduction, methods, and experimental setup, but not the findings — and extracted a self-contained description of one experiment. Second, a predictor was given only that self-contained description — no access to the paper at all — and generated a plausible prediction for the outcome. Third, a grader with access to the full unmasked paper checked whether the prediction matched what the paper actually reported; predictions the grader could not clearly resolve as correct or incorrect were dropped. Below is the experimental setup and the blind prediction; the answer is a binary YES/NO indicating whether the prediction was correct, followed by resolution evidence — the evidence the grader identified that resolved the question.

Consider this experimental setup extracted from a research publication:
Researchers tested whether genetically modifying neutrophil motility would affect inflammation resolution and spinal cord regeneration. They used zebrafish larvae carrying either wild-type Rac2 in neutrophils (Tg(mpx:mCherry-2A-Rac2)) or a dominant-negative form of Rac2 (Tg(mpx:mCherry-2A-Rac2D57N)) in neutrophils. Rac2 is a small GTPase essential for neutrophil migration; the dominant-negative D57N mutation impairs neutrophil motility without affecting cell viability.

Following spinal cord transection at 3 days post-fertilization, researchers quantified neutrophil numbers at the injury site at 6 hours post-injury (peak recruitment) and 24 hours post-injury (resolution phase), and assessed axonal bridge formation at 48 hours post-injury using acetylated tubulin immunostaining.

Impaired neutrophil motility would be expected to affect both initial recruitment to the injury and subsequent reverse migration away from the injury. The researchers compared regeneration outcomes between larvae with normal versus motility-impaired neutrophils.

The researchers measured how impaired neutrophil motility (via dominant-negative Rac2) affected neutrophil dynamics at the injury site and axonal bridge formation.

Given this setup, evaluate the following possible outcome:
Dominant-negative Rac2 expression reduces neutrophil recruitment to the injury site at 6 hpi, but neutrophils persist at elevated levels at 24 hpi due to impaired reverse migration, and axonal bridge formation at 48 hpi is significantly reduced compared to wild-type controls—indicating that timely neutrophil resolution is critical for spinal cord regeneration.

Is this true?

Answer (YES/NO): NO